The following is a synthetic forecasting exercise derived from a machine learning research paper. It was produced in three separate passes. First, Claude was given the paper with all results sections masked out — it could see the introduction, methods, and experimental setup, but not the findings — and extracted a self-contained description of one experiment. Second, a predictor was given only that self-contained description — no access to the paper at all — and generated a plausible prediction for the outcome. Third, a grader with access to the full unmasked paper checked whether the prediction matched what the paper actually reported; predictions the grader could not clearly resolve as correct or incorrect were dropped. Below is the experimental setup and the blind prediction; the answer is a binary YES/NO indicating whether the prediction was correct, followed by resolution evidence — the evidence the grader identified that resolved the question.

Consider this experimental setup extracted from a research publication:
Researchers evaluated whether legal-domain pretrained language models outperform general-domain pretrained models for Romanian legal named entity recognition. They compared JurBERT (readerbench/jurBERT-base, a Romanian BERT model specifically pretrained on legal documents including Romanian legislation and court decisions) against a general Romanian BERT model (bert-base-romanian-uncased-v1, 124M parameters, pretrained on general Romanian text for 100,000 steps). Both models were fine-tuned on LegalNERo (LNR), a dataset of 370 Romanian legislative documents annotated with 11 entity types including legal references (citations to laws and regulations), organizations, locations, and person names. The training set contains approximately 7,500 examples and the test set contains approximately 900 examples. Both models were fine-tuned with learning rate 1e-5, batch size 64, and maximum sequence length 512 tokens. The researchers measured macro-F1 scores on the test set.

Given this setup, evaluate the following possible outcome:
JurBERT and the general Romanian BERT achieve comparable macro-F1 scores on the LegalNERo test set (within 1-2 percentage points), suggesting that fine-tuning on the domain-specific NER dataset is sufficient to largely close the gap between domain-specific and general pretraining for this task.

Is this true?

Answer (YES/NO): YES